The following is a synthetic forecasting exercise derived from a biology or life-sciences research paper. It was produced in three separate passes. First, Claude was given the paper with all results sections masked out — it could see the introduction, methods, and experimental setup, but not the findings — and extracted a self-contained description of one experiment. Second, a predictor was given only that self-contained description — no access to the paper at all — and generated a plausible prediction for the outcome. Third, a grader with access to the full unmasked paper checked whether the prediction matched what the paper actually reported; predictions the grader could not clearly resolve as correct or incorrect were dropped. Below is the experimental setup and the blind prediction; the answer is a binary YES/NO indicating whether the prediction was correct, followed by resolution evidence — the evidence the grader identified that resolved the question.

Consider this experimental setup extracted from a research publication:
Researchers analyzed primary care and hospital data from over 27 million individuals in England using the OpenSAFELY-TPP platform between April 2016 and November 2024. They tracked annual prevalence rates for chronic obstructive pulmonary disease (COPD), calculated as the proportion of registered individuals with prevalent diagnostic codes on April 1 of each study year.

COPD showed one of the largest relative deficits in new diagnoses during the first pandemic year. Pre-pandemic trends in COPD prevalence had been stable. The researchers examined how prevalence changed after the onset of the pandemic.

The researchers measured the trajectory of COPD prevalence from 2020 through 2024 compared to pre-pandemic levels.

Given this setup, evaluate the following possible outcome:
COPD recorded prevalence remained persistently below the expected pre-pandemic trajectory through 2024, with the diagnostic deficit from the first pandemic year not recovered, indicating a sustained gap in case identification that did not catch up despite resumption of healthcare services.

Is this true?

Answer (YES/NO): YES